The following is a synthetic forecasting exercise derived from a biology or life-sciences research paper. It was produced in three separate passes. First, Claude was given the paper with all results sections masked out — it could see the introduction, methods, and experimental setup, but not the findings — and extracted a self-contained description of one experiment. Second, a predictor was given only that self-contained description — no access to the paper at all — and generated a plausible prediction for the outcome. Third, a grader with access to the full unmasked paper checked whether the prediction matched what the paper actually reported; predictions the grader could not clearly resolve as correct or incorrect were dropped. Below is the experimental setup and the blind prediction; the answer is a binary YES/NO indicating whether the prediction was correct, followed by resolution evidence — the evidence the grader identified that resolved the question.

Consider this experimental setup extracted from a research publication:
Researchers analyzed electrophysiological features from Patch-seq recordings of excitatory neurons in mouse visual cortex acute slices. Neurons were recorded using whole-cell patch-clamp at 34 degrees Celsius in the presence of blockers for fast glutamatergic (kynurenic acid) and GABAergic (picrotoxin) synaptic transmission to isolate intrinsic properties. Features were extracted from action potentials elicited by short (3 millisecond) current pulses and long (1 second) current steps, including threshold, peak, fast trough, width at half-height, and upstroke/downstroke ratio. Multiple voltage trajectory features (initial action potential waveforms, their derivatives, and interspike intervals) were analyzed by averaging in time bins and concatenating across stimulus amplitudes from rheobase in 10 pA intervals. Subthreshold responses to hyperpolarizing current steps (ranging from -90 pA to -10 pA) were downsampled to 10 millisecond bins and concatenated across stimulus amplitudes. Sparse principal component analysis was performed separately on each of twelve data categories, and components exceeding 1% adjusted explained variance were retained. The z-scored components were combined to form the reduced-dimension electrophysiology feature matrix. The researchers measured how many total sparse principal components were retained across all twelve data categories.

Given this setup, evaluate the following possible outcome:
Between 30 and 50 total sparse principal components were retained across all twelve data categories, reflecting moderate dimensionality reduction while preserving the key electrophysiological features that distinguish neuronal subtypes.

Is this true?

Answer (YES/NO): NO